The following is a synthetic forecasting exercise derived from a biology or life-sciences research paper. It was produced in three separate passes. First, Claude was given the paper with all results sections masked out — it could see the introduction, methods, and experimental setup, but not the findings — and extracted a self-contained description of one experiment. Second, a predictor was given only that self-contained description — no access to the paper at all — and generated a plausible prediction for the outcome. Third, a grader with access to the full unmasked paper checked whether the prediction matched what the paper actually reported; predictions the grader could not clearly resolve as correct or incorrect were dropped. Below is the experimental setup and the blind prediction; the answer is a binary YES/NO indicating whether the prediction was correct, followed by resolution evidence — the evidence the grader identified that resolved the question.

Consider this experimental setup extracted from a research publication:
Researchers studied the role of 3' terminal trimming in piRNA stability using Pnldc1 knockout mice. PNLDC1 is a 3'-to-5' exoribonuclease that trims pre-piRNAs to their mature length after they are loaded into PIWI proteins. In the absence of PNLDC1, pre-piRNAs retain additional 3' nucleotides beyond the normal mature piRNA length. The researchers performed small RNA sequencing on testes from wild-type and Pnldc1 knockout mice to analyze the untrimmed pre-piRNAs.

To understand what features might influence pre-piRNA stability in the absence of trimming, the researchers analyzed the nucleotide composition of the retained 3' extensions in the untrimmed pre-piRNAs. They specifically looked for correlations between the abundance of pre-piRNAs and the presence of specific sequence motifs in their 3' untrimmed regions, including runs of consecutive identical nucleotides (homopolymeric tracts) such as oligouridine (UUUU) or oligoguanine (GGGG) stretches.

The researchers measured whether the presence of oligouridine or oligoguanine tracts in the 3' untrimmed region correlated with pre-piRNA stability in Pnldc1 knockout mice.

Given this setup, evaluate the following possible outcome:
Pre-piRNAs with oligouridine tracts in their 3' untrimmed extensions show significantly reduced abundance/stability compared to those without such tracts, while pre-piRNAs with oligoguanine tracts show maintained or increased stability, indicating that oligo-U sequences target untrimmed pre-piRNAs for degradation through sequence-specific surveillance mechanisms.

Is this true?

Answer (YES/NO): NO